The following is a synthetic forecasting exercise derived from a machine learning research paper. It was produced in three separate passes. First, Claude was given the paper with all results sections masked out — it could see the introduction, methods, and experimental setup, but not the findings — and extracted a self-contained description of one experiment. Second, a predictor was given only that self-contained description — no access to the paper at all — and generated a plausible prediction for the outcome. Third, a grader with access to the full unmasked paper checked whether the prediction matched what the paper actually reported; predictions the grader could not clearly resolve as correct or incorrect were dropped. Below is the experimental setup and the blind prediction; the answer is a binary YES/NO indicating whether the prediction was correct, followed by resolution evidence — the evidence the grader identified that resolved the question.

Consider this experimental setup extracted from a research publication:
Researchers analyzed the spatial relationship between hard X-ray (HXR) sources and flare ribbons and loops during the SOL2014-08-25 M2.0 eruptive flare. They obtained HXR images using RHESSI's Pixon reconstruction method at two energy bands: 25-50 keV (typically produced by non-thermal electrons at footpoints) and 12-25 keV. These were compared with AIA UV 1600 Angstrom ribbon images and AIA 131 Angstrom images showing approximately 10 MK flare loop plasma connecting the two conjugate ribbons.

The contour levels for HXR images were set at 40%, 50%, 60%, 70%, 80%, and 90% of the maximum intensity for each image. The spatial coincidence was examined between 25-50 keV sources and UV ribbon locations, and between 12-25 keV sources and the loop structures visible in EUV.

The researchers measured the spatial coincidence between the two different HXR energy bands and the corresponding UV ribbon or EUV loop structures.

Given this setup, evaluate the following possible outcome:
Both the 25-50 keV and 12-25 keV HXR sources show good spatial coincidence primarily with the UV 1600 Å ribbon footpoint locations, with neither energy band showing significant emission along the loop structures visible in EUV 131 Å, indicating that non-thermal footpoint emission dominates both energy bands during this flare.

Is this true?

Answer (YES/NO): NO